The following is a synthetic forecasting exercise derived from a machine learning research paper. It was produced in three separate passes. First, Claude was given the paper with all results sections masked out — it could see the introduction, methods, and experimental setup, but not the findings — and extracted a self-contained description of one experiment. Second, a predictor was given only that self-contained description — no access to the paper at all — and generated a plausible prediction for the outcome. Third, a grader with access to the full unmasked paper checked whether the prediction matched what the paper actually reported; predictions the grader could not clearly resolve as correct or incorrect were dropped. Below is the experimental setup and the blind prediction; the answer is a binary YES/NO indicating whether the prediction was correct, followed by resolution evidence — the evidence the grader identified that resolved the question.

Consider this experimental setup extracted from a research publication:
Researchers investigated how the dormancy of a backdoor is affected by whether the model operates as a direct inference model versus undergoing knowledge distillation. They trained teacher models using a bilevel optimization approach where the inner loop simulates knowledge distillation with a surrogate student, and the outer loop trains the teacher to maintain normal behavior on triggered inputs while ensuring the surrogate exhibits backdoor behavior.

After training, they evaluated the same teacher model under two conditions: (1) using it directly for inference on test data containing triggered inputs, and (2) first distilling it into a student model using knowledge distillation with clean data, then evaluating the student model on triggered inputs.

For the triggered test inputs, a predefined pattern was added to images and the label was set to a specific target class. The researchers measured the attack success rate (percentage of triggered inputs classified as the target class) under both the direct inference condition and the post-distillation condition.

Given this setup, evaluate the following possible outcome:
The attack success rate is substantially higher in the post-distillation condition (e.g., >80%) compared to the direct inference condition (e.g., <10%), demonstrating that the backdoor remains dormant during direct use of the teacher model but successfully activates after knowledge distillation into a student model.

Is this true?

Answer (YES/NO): YES